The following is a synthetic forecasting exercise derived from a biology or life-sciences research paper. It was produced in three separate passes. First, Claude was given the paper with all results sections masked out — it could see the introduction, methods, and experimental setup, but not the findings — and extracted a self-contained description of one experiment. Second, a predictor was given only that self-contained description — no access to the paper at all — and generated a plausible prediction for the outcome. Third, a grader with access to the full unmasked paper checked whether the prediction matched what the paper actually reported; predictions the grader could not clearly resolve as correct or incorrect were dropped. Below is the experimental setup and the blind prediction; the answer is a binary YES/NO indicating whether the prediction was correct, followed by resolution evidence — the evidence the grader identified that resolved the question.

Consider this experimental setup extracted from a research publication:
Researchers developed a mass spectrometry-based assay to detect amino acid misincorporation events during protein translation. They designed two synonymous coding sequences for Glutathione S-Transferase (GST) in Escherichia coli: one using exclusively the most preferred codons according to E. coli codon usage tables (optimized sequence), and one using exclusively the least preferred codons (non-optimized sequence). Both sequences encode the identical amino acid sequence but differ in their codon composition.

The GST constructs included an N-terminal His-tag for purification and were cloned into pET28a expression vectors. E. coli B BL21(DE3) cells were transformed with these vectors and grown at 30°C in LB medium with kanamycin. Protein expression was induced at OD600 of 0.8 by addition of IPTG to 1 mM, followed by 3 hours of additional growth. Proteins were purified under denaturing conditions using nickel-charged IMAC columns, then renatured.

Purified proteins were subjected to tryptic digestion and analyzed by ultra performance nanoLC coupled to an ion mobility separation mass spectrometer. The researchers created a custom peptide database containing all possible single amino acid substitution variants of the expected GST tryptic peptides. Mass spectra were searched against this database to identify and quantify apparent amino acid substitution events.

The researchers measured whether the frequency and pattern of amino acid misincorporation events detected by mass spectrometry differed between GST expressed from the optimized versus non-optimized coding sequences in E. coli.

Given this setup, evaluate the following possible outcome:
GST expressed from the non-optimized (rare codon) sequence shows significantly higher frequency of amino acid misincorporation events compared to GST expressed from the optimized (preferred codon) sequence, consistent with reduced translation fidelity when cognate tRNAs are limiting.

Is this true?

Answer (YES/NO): YES